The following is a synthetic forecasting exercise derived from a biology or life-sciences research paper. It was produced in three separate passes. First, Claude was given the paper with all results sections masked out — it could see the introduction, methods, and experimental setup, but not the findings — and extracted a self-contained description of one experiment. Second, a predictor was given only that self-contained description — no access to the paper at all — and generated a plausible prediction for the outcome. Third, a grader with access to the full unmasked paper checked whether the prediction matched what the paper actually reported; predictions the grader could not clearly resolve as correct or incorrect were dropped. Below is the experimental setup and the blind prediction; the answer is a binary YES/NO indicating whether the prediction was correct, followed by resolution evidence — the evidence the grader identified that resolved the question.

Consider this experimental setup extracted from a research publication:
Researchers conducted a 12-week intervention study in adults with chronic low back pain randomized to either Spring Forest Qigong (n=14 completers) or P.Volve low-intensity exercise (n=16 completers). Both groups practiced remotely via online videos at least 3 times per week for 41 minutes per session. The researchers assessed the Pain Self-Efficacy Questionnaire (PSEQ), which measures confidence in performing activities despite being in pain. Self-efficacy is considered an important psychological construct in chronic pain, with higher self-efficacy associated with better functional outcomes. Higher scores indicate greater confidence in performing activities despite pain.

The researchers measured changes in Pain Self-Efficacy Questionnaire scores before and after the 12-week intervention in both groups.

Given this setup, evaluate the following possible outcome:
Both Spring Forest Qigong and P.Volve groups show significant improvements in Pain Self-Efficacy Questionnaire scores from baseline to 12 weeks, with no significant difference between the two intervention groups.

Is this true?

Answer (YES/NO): NO